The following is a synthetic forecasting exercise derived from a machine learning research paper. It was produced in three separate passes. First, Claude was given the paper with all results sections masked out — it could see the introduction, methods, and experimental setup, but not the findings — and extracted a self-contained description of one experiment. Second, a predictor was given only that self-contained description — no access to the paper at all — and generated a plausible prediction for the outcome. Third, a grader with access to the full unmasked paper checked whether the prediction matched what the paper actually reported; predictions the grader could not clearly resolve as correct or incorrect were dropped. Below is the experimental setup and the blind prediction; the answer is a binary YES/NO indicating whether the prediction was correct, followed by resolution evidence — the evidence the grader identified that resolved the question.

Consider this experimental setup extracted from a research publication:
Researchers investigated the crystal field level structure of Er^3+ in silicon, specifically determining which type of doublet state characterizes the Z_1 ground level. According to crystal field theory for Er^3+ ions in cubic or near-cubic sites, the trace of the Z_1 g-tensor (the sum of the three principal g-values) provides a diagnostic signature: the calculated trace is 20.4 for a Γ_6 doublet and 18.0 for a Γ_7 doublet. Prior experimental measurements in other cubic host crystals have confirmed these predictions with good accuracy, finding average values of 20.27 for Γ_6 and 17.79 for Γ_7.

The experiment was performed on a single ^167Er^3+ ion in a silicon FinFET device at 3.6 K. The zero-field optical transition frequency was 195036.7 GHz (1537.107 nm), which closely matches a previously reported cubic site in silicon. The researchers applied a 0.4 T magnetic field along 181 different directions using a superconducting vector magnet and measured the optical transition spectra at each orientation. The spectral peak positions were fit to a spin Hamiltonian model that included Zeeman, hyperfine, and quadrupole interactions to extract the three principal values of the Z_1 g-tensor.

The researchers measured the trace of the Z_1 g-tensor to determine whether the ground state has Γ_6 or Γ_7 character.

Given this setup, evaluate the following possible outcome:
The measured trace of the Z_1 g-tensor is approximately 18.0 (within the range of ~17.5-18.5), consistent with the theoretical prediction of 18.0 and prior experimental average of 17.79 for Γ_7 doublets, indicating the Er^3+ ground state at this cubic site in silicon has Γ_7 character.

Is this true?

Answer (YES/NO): YES